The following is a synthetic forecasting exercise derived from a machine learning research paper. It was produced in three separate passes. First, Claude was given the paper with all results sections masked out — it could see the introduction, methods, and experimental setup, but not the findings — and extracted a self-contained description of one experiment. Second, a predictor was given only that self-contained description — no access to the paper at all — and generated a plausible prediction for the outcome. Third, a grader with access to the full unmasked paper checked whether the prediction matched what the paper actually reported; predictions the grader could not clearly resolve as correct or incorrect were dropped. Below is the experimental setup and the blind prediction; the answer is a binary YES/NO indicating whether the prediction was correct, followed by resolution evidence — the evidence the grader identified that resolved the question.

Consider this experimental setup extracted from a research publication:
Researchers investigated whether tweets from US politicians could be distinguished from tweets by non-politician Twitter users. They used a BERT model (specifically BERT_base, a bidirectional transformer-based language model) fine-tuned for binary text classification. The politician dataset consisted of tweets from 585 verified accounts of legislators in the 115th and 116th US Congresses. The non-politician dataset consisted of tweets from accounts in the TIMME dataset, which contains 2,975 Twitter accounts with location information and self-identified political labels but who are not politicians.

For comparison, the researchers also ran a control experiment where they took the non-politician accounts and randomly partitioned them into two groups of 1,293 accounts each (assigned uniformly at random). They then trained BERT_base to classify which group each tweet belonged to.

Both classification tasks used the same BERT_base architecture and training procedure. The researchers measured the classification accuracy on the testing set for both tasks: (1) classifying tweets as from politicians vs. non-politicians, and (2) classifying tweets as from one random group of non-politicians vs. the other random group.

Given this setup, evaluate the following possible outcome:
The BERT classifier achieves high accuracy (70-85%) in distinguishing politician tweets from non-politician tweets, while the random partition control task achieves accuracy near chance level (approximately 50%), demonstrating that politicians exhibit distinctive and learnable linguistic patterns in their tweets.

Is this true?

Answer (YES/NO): YES